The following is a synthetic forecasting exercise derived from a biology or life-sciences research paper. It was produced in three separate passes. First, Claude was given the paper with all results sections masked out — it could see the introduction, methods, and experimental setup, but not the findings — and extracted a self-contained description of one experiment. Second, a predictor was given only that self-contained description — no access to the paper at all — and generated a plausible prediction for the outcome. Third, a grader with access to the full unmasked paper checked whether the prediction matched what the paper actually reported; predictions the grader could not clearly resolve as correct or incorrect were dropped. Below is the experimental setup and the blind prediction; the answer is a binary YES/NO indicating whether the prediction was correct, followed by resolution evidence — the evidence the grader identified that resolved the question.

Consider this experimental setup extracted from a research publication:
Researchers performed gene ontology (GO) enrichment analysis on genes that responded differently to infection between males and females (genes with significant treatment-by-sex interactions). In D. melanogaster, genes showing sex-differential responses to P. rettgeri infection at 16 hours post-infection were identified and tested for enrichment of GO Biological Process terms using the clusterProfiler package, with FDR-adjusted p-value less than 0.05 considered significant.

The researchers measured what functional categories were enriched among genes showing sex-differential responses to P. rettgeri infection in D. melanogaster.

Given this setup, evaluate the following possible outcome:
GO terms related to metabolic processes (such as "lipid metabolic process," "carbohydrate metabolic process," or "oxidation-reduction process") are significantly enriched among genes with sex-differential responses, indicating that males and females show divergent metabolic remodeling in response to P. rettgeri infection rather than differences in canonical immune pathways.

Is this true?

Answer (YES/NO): NO